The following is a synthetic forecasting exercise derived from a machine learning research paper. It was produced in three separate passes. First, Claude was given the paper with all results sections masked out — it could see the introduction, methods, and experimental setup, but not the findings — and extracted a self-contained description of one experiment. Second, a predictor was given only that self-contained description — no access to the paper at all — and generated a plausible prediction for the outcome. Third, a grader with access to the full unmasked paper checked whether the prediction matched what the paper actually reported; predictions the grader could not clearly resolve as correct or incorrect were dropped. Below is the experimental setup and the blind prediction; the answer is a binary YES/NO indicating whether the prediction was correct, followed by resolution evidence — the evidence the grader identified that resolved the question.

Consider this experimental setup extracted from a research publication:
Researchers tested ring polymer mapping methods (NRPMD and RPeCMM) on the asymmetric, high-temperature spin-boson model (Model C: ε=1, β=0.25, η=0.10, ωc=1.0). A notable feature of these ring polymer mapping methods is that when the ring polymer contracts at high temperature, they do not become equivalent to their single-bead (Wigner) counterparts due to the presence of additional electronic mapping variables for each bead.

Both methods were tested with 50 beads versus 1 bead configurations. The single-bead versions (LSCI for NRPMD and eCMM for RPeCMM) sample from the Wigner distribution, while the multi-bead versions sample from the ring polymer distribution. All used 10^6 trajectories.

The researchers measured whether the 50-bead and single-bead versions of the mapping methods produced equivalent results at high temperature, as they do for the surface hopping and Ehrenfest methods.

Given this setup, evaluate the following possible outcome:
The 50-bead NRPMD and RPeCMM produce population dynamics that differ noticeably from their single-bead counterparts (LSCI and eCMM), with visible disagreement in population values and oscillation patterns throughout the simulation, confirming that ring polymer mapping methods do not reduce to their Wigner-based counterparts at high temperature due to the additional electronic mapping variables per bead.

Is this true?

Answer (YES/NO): YES